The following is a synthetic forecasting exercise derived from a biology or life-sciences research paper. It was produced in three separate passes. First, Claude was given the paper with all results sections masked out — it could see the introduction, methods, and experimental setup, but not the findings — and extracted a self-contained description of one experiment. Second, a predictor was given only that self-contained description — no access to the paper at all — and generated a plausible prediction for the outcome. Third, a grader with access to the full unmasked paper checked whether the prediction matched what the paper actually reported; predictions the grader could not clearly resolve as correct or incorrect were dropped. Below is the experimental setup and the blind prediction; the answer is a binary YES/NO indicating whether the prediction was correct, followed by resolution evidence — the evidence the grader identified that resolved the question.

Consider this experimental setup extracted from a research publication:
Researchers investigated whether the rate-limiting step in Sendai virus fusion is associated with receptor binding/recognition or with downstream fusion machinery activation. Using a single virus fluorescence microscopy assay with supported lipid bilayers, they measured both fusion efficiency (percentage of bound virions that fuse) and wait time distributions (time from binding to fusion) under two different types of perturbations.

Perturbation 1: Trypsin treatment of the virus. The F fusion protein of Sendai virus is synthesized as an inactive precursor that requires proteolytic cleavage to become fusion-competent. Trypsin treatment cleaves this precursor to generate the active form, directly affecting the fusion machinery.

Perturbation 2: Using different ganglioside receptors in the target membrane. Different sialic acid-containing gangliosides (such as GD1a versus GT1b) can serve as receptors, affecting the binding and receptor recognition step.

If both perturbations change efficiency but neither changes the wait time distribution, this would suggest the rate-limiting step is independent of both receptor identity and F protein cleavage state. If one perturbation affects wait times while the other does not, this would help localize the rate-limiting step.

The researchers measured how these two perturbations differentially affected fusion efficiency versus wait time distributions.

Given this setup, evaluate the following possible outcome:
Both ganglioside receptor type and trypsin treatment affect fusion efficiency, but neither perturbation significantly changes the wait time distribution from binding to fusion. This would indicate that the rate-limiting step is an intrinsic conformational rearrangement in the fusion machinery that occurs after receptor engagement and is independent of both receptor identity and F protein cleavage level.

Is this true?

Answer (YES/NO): YES